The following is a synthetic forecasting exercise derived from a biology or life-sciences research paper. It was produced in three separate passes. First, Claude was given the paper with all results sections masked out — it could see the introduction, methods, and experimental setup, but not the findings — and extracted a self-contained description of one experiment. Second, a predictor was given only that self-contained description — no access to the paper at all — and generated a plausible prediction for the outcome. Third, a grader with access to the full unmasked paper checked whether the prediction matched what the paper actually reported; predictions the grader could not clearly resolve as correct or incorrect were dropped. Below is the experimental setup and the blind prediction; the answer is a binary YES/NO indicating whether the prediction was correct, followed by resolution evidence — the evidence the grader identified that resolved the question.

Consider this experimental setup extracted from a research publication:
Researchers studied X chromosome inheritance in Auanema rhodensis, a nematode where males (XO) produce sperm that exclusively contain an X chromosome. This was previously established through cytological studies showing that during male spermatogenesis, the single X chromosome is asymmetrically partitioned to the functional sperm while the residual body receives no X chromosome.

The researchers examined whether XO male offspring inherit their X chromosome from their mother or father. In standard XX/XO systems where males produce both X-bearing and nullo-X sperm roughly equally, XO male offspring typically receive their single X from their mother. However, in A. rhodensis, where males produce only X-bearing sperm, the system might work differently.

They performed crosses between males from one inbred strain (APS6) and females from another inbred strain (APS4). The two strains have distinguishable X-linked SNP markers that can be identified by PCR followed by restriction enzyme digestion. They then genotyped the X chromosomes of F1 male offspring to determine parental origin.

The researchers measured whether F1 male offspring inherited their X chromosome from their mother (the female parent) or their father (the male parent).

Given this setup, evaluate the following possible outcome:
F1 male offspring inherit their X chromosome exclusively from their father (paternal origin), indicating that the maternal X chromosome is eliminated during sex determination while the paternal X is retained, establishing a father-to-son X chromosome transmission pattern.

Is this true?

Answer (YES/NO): YES